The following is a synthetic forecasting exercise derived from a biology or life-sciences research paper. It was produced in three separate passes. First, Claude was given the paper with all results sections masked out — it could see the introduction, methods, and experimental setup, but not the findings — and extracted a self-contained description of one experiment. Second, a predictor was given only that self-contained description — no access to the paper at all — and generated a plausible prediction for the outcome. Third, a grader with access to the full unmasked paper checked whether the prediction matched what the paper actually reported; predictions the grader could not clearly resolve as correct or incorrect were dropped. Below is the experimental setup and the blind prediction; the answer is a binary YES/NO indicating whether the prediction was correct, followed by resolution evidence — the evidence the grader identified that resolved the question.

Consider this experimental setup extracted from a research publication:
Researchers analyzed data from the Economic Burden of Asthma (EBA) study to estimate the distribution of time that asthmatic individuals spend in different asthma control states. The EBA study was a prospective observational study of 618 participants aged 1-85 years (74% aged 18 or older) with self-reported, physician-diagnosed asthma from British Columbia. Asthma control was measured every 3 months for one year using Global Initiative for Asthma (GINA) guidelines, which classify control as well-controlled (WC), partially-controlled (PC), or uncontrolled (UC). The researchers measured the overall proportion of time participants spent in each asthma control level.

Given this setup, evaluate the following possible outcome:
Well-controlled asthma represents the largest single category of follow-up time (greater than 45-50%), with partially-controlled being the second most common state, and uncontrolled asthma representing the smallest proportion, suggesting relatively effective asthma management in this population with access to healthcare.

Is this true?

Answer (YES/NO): NO